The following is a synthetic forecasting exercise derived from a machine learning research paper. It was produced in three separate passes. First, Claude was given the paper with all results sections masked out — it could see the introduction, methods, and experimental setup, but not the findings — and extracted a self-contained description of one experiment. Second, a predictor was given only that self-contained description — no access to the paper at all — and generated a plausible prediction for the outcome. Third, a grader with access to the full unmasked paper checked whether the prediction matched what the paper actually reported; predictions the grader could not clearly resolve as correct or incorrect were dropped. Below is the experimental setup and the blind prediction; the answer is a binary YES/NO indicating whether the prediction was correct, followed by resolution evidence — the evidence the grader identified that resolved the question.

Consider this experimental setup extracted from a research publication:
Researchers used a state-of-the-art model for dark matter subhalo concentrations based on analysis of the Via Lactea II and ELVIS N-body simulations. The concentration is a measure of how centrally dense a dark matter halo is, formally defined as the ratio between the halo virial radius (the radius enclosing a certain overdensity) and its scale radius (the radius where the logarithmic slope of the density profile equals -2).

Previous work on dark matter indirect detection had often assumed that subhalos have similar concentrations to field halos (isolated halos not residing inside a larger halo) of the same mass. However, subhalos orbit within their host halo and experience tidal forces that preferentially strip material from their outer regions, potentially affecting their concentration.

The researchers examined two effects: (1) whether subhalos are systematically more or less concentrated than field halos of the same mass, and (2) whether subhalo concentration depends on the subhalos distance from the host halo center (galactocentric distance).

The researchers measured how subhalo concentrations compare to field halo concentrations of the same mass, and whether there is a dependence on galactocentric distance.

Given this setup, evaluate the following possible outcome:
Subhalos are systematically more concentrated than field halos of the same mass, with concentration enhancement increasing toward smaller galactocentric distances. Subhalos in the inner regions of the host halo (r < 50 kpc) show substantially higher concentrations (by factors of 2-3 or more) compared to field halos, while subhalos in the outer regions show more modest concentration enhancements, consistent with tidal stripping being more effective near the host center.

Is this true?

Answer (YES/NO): YES